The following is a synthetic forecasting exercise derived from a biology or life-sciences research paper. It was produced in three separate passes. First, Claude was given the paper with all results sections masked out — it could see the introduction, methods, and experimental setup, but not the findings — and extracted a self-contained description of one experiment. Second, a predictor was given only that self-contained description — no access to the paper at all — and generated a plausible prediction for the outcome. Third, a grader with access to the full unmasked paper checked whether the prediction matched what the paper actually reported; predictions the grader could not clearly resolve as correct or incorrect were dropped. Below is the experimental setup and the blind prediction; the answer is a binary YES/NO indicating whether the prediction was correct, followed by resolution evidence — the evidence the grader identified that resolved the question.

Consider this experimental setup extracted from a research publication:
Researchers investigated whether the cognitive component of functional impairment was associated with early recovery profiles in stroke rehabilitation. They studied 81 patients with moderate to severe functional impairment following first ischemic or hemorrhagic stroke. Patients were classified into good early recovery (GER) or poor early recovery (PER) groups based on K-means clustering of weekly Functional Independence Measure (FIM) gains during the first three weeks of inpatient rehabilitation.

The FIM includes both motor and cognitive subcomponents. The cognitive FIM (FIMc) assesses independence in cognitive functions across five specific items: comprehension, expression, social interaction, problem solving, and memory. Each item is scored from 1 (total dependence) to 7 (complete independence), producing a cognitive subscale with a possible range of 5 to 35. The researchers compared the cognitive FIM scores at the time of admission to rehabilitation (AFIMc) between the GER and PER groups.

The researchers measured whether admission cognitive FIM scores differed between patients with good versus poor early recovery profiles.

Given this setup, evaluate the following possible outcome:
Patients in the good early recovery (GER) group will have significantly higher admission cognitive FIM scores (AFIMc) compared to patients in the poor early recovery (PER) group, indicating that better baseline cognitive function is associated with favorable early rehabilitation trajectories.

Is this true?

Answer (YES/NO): NO